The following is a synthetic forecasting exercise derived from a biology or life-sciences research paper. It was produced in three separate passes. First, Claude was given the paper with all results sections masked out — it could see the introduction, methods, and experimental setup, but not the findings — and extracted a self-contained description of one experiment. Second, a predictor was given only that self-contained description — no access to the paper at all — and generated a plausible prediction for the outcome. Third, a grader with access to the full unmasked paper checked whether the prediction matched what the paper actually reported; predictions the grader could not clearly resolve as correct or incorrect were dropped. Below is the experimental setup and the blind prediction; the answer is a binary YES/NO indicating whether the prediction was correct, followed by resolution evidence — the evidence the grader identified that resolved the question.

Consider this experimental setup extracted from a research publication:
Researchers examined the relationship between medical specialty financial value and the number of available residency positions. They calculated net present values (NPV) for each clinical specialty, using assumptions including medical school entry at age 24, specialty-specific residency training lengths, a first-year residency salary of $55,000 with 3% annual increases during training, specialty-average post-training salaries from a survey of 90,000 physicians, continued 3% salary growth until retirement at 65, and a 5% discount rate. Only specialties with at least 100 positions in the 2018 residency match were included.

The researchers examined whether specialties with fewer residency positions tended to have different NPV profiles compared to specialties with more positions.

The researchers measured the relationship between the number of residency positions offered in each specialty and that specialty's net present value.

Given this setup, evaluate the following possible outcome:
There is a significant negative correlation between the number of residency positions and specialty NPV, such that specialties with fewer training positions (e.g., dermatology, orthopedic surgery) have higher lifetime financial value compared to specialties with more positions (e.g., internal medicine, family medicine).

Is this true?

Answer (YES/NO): YES